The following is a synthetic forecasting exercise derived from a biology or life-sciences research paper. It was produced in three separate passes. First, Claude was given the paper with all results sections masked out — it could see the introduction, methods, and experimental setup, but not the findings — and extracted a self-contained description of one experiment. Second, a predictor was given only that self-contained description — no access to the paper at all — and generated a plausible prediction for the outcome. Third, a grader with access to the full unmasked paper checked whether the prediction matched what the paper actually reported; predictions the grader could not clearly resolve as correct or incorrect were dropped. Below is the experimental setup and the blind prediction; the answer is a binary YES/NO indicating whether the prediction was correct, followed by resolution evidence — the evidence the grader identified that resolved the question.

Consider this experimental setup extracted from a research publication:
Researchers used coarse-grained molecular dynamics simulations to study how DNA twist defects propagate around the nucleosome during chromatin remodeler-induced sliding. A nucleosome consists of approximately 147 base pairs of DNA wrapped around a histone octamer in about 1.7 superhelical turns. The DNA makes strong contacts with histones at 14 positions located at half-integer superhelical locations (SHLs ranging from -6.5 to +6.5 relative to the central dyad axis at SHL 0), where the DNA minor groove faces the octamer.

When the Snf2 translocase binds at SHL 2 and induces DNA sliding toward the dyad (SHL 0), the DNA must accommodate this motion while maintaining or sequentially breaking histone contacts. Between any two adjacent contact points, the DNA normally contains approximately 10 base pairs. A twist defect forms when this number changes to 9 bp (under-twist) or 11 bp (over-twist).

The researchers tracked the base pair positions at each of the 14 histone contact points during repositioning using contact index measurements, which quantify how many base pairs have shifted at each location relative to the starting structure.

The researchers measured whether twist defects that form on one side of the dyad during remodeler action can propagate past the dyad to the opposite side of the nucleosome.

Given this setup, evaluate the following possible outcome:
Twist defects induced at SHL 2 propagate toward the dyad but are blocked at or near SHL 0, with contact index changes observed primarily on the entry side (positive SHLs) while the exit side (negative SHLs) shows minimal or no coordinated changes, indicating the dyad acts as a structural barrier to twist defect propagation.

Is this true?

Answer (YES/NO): NO